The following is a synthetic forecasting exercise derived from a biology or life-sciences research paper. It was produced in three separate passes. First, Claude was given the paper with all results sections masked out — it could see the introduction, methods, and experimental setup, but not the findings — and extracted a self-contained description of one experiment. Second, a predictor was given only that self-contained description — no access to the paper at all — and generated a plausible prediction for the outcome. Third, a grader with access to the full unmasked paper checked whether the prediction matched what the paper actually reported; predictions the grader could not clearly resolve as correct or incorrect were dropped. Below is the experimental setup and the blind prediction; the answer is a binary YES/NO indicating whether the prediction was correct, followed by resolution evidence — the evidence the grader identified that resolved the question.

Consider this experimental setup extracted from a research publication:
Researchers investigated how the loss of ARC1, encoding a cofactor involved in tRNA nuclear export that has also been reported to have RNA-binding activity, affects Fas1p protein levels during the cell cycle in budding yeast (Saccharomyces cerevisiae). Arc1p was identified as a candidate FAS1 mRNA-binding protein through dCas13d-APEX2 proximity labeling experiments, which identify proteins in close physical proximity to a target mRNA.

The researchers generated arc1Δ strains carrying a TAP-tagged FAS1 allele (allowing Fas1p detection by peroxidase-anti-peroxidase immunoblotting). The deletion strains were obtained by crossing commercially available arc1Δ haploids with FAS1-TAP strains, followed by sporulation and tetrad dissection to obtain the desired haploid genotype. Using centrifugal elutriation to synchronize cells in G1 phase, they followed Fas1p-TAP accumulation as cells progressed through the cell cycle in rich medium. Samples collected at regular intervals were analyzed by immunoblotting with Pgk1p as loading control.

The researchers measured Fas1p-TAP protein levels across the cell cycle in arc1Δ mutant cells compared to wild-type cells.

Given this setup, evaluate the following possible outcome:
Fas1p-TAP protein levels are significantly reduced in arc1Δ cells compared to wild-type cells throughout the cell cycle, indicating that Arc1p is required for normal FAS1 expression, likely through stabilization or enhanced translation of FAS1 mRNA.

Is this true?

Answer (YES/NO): NO